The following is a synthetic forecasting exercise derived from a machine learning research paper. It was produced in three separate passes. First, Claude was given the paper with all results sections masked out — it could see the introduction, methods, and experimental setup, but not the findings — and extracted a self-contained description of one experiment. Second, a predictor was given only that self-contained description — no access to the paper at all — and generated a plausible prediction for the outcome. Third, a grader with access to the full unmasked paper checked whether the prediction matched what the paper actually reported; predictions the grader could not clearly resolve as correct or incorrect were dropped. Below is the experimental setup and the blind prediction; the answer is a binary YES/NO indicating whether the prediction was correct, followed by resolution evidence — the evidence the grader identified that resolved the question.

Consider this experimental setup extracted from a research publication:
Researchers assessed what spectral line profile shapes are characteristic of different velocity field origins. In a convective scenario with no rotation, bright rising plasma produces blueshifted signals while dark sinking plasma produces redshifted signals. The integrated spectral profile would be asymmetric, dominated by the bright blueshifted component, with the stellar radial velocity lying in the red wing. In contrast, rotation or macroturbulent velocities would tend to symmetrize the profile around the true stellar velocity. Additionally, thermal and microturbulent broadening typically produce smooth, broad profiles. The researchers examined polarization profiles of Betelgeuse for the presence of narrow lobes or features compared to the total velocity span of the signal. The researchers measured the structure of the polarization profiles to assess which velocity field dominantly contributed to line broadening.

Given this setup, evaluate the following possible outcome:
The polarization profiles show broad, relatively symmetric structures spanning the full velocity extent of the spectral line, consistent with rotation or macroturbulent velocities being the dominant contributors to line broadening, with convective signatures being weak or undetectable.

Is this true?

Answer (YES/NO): NO